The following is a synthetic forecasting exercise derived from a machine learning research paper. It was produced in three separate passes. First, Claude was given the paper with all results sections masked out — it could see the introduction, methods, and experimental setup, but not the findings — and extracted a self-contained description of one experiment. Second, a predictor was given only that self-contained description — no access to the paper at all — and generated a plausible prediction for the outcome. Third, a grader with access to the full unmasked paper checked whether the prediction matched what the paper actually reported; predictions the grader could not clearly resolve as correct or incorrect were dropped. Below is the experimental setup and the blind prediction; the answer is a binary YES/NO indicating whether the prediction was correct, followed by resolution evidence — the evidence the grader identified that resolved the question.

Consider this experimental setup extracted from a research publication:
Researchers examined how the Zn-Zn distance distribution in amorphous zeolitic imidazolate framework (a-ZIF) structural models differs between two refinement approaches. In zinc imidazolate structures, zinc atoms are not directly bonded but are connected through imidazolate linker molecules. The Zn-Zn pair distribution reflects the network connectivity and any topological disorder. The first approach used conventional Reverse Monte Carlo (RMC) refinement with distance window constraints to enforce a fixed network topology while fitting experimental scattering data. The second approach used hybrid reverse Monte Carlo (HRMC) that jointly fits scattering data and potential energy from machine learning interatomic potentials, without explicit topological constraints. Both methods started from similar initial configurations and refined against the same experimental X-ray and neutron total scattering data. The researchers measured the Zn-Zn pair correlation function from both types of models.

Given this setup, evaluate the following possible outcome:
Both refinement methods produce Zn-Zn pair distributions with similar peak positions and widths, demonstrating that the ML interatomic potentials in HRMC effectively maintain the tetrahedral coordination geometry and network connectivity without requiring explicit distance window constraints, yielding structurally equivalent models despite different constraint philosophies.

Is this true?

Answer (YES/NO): NO